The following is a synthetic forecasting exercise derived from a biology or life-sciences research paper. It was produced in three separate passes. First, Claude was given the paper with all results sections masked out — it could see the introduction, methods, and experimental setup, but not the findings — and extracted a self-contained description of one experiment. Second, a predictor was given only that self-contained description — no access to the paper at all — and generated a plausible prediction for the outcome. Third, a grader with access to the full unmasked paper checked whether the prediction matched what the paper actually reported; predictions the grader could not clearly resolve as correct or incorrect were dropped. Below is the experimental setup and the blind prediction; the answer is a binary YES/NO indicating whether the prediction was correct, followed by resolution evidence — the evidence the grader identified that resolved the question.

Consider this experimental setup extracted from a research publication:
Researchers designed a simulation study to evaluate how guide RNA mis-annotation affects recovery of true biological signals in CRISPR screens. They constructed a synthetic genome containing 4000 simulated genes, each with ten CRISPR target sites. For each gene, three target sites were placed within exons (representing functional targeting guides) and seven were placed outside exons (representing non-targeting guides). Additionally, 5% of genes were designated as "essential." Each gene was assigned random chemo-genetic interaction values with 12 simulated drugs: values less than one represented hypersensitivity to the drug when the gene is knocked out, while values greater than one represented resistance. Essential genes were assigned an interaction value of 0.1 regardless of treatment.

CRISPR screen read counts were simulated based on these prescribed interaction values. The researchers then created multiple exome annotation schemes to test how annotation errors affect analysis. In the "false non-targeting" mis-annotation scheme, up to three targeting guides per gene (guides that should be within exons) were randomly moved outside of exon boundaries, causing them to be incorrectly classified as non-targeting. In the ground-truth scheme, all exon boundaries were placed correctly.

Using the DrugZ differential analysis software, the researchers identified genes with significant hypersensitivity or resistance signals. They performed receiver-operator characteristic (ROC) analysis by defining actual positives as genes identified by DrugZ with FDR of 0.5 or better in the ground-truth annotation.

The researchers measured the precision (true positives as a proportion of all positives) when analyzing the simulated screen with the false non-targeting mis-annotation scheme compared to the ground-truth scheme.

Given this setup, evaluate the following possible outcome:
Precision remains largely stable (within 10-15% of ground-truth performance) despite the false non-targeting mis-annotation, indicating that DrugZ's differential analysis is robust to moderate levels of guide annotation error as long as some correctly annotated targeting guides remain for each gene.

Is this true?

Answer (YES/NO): YES